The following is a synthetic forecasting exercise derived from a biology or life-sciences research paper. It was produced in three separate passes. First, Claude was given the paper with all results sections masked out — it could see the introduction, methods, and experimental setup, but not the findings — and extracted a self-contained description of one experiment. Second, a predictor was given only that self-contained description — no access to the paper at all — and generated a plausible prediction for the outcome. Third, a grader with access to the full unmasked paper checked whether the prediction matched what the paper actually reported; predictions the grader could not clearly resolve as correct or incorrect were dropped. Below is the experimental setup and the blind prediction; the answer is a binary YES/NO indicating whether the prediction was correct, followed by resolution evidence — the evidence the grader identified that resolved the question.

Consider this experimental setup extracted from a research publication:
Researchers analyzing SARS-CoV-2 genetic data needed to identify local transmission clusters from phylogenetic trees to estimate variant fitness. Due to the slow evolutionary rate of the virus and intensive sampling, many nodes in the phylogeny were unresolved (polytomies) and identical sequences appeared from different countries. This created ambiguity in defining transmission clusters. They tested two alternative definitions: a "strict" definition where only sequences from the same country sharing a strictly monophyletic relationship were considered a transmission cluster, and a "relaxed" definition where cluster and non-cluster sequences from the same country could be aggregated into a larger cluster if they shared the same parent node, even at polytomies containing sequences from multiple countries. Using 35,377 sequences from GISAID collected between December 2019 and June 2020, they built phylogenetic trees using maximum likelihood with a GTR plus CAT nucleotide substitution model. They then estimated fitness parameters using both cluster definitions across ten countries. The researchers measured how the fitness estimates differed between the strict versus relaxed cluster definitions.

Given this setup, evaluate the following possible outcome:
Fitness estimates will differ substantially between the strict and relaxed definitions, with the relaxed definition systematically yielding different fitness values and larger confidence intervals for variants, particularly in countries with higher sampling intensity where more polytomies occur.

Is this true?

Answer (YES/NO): NO